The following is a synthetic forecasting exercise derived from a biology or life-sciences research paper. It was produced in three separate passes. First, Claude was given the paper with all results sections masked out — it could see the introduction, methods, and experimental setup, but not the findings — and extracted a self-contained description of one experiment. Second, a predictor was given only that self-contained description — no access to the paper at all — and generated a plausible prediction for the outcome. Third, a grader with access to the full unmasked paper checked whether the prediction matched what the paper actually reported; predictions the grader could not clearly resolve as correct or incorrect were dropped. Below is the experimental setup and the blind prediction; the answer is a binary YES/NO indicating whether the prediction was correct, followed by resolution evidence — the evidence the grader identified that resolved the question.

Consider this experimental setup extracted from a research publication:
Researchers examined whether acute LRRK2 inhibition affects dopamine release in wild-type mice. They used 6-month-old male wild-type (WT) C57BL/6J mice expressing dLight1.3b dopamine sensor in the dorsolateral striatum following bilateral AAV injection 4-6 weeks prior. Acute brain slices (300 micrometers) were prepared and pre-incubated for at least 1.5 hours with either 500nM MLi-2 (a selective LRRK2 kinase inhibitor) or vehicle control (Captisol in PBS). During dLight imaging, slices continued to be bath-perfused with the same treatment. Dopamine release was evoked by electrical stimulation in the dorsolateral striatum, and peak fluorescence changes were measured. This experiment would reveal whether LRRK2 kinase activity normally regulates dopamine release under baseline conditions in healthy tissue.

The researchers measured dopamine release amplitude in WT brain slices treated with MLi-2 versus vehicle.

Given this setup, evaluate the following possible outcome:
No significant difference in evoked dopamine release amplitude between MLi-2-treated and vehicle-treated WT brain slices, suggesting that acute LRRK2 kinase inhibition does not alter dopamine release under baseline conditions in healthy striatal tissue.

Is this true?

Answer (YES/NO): YES